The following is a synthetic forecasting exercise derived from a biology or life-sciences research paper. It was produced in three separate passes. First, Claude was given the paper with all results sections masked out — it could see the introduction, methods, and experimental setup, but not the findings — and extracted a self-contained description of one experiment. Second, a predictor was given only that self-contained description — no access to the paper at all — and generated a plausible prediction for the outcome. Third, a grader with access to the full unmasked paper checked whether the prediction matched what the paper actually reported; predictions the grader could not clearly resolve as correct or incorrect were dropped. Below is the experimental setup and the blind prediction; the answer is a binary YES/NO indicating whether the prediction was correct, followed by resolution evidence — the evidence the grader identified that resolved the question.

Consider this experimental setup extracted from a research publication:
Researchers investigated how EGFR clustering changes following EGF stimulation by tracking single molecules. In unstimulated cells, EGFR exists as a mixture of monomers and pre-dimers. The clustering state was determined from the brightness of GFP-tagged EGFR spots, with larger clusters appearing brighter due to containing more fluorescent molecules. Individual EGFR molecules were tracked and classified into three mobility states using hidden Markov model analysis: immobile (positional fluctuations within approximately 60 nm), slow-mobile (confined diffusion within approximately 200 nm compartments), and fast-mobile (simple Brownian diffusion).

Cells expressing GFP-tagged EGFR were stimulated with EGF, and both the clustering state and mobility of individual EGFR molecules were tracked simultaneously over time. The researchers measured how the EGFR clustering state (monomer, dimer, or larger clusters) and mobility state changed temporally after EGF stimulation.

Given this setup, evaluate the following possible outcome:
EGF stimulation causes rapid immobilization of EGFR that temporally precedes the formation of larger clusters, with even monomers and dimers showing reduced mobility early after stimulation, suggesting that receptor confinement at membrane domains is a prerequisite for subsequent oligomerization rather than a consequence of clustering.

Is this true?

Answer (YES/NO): NO